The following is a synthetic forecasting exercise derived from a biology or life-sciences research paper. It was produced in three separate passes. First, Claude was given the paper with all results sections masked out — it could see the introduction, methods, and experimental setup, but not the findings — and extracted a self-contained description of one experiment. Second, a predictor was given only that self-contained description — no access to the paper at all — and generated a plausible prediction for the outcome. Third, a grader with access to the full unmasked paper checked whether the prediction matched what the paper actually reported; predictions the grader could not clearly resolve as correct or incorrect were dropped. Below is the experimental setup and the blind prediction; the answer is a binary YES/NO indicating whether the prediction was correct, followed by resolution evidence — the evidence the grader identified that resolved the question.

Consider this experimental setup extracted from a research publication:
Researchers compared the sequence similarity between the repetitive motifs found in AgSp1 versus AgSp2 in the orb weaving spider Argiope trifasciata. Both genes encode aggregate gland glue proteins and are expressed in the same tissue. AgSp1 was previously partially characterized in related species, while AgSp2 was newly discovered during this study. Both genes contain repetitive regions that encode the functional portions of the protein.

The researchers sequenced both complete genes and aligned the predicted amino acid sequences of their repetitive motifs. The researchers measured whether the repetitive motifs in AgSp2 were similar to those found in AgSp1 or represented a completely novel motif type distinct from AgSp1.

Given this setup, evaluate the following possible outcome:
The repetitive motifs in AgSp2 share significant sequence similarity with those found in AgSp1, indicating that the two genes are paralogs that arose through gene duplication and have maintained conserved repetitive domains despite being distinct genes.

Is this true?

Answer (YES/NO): YES